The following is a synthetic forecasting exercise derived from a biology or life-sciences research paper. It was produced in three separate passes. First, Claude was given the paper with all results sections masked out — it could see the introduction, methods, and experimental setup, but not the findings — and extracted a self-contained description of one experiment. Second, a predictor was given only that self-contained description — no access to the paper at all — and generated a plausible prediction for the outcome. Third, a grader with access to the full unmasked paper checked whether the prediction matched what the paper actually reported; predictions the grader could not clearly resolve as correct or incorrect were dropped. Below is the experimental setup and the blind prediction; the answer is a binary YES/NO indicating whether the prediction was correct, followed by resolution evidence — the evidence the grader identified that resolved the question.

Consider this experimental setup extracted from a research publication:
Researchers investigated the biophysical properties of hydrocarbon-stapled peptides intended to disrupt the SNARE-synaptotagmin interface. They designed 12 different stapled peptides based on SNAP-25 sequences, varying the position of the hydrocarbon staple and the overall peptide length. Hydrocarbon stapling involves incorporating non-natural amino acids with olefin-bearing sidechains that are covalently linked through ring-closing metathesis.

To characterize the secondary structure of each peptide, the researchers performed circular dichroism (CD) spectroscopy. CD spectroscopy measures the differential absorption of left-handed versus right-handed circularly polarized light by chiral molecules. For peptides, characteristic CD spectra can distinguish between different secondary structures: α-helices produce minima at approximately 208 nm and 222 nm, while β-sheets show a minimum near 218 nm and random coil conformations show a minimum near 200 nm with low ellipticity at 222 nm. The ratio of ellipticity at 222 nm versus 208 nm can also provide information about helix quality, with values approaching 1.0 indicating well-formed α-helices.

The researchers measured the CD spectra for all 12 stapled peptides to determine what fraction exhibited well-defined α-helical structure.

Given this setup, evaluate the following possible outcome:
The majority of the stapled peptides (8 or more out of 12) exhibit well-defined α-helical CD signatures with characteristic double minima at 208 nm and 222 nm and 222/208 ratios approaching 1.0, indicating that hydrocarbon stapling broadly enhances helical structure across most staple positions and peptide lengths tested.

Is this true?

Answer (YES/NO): NO